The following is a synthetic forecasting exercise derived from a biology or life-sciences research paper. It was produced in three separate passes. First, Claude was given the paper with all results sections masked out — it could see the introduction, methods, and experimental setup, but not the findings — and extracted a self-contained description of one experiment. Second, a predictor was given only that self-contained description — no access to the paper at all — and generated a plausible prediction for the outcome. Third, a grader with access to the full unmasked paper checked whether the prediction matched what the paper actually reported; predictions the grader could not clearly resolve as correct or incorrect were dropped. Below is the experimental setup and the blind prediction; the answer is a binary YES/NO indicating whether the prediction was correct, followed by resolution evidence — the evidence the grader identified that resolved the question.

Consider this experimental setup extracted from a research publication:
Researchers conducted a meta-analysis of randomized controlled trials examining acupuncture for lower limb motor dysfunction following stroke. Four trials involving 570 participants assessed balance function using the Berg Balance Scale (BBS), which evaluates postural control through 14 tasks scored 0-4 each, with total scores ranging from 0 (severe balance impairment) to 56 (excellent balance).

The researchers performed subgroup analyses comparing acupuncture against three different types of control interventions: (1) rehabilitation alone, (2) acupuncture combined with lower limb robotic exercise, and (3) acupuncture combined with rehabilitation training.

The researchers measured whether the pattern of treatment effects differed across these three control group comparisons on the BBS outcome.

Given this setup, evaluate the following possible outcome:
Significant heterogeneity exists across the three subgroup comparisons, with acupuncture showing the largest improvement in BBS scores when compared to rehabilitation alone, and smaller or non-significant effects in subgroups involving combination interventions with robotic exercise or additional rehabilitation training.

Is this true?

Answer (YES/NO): NO